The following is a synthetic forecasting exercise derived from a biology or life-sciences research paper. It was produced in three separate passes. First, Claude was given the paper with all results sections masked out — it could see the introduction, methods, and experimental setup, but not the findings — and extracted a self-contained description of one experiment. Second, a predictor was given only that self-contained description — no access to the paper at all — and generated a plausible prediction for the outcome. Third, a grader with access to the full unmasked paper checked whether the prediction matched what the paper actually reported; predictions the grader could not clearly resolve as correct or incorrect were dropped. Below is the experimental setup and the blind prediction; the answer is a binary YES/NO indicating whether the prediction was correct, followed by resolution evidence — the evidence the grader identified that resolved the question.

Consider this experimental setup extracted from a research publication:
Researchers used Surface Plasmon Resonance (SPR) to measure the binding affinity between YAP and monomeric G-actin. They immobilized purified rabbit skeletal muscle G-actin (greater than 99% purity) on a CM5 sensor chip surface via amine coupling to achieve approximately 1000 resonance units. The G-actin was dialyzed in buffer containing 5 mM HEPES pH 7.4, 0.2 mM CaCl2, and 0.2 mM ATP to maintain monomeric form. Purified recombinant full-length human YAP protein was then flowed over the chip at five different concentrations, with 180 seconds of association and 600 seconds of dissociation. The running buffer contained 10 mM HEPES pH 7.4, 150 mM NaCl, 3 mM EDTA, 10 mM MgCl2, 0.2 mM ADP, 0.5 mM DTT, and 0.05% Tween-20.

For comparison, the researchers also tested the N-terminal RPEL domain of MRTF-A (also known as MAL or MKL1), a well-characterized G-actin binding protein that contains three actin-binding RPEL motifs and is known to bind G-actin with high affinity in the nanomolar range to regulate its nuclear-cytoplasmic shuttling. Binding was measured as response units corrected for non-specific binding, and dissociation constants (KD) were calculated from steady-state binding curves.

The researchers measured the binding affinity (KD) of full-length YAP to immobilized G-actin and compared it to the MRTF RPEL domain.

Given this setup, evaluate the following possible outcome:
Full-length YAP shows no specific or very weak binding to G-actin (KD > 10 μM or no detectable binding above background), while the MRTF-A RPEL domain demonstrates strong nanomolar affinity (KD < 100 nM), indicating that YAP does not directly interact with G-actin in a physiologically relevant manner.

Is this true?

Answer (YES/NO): NO